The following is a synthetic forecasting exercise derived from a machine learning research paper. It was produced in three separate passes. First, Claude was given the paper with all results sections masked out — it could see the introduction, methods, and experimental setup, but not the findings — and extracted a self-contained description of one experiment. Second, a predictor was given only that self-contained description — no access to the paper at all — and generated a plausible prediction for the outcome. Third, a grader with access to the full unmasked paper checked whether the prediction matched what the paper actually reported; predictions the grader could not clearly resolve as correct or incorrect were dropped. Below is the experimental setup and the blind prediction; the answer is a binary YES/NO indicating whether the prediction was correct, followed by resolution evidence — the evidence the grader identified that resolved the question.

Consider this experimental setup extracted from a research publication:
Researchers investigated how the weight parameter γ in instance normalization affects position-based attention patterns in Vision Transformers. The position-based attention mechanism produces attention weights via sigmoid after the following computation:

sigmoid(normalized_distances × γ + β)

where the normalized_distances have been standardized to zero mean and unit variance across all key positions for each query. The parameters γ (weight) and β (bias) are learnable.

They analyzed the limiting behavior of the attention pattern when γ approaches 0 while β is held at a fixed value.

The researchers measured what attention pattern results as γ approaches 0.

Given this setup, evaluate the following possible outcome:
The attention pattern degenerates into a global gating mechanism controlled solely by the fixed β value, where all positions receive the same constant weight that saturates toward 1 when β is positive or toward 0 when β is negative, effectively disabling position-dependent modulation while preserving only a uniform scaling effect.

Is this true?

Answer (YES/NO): YES